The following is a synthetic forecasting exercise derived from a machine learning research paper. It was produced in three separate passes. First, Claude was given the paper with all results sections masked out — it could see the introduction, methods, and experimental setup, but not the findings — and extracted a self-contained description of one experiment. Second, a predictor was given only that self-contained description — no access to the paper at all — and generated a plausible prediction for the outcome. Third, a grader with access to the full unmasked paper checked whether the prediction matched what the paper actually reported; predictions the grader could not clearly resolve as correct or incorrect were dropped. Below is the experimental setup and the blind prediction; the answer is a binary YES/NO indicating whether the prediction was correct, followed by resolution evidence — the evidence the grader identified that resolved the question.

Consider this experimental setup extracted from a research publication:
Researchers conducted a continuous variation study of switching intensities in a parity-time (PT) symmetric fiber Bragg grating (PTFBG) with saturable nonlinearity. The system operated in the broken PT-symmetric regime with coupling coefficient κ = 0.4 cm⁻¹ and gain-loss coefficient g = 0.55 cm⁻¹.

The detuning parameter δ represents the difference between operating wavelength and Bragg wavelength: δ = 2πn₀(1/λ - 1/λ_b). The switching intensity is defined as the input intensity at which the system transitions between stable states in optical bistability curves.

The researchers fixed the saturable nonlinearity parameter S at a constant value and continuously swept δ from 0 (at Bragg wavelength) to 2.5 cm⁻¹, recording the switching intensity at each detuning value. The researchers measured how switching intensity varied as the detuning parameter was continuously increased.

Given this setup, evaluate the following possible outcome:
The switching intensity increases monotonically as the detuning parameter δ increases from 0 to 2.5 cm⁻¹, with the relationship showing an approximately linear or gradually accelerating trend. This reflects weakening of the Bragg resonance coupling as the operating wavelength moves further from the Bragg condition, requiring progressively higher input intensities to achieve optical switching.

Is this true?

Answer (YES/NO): NO